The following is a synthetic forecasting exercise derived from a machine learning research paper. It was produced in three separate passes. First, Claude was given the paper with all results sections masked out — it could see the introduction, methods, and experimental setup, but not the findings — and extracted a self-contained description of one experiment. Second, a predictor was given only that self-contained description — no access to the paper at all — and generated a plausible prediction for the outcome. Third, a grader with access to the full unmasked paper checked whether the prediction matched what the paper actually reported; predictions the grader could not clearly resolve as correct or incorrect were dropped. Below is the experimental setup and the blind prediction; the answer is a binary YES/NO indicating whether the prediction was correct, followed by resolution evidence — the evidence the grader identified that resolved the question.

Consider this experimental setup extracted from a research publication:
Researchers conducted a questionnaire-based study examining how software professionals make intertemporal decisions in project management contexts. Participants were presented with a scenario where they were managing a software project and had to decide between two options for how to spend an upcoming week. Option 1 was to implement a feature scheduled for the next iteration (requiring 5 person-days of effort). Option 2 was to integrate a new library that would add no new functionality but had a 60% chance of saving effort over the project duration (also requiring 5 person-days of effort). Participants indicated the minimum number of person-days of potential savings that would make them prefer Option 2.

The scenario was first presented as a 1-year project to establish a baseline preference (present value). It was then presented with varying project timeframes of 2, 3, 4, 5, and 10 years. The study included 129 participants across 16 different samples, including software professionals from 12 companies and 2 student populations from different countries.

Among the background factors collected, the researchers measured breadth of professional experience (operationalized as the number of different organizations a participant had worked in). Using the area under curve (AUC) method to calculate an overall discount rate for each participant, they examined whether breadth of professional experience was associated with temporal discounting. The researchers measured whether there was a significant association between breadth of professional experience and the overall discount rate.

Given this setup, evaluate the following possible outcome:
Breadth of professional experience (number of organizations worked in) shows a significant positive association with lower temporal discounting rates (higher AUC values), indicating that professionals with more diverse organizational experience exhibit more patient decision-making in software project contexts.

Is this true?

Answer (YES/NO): NO